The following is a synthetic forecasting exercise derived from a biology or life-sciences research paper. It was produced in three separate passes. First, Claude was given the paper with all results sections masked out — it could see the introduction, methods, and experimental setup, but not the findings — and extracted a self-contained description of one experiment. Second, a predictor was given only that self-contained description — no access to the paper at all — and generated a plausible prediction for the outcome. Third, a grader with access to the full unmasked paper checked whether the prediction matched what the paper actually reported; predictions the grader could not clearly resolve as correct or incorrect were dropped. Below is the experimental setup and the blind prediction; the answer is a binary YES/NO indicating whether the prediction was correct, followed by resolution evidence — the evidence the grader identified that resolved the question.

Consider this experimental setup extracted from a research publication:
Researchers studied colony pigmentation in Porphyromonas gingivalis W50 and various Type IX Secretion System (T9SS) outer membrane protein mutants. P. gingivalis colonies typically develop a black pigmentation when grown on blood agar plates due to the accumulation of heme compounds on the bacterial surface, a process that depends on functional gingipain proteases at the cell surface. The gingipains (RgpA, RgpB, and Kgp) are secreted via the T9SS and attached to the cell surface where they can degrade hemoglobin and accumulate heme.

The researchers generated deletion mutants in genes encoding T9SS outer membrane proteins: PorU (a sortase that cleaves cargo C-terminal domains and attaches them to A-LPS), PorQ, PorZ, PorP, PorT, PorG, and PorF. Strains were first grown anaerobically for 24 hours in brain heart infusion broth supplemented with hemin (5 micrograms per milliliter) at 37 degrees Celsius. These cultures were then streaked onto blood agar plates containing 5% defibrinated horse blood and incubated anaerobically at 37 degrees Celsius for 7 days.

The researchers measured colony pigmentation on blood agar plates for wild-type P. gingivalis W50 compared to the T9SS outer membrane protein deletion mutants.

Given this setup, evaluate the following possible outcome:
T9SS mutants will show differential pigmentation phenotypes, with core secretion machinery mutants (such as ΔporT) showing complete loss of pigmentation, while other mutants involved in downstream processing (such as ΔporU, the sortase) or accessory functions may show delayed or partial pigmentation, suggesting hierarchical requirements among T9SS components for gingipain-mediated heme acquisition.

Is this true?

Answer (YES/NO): NO